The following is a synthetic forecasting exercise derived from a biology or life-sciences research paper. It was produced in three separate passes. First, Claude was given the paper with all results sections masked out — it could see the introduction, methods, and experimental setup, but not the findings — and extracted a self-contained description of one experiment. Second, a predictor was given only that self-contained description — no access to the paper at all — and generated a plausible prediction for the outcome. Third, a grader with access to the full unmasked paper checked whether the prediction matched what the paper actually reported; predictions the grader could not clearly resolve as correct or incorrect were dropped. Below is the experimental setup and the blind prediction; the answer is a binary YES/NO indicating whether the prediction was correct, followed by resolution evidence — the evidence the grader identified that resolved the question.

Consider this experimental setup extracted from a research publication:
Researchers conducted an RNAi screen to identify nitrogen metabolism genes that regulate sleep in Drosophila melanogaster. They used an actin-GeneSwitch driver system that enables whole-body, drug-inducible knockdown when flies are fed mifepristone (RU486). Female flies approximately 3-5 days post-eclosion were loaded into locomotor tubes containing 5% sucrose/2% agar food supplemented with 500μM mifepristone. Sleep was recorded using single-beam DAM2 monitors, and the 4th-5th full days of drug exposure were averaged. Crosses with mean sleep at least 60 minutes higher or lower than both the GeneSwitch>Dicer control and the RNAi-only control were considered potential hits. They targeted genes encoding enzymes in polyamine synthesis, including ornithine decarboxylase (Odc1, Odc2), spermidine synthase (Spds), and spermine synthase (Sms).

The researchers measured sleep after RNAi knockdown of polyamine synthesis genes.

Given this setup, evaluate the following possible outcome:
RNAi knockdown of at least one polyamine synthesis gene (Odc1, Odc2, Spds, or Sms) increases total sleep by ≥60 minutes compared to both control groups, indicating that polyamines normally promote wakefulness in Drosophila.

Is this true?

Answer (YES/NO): YES